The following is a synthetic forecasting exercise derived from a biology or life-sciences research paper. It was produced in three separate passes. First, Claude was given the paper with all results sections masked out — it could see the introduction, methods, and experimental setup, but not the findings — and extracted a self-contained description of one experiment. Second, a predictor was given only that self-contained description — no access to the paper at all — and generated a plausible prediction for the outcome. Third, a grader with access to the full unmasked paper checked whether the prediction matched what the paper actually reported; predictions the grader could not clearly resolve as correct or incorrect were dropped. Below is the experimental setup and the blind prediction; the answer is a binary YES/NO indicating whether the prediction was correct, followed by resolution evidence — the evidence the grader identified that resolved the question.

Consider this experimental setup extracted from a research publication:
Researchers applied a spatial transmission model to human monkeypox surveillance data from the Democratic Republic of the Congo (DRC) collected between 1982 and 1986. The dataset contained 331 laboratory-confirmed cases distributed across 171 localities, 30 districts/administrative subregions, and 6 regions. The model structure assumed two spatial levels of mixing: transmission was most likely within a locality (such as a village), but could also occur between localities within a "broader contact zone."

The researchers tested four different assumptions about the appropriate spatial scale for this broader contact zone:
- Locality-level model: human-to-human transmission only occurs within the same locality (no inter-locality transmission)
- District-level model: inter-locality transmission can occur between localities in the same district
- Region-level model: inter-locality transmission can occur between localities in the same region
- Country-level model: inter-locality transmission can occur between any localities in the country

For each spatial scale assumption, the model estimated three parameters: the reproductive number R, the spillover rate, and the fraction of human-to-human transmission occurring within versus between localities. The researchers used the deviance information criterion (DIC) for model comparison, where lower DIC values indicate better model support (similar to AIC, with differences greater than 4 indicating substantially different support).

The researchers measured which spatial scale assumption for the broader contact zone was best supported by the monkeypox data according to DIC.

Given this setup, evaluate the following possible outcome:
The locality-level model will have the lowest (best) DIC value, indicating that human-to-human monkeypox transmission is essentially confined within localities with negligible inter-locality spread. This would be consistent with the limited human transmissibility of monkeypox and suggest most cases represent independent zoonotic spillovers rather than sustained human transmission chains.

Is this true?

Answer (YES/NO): NO